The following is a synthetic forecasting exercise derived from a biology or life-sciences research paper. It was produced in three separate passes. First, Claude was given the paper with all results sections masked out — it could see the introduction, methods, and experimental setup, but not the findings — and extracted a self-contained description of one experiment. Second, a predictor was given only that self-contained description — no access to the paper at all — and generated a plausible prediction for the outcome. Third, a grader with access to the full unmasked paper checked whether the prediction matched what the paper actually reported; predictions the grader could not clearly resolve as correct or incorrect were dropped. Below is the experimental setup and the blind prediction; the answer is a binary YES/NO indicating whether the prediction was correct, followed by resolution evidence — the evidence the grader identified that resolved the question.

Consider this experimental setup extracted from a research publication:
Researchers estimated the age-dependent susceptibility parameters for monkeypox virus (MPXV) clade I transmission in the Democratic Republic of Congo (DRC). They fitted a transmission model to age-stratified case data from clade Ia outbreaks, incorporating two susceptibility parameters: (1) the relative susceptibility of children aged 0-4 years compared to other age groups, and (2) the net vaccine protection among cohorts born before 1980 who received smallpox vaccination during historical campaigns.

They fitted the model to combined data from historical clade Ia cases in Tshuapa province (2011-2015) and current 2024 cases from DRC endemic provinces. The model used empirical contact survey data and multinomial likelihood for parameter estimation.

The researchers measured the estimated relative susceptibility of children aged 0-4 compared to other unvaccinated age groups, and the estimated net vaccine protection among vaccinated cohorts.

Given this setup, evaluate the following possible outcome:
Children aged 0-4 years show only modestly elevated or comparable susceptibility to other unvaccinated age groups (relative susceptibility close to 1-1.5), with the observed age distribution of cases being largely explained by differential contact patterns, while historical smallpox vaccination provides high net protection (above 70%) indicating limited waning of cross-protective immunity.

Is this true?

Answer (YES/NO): YES